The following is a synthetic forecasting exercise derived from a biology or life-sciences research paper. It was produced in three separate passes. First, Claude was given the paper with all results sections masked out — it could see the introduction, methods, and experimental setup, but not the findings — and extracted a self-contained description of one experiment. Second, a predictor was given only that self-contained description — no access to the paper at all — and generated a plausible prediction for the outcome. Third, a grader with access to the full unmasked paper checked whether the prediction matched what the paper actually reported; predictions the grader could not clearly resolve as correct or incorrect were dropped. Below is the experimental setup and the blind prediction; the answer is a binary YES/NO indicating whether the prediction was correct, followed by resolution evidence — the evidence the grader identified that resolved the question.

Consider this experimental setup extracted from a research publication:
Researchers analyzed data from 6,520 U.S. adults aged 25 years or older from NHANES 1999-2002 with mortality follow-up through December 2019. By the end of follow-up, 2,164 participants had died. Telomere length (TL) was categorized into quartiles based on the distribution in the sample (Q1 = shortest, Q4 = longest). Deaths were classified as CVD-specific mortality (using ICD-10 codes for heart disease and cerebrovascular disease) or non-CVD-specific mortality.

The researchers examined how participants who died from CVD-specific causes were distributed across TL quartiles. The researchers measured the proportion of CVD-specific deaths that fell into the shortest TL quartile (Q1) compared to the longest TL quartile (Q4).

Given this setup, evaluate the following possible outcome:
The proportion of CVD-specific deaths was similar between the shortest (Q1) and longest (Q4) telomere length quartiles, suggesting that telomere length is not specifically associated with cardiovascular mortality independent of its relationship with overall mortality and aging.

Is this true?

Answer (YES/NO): NO